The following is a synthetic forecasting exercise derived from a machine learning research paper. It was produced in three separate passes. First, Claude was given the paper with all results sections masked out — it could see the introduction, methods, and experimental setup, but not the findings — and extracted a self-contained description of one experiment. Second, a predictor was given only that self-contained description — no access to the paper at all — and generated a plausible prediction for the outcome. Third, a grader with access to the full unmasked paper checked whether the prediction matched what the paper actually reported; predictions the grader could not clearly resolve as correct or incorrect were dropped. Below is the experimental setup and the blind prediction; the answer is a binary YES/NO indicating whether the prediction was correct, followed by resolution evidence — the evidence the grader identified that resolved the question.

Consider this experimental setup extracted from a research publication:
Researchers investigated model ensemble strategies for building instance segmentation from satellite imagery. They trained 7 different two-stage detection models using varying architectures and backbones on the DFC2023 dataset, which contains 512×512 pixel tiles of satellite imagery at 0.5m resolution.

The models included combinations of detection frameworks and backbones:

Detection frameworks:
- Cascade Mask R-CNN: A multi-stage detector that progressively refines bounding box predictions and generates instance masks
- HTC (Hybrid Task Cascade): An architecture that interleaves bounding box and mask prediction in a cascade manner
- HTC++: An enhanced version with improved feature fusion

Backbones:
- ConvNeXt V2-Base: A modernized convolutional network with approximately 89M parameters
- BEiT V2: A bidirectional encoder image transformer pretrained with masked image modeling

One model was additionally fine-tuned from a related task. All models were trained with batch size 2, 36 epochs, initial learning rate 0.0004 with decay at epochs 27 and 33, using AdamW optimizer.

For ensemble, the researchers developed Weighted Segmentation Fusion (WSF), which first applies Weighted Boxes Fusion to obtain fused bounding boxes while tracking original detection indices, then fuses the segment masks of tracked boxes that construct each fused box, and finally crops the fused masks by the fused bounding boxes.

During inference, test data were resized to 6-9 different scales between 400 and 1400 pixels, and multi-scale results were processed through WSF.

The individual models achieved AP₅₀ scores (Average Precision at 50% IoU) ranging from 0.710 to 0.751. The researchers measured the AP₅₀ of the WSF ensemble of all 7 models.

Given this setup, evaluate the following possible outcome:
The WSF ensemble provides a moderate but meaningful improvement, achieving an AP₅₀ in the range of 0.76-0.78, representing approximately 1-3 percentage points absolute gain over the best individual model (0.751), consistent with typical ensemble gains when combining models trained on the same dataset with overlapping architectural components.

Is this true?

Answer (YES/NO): YES